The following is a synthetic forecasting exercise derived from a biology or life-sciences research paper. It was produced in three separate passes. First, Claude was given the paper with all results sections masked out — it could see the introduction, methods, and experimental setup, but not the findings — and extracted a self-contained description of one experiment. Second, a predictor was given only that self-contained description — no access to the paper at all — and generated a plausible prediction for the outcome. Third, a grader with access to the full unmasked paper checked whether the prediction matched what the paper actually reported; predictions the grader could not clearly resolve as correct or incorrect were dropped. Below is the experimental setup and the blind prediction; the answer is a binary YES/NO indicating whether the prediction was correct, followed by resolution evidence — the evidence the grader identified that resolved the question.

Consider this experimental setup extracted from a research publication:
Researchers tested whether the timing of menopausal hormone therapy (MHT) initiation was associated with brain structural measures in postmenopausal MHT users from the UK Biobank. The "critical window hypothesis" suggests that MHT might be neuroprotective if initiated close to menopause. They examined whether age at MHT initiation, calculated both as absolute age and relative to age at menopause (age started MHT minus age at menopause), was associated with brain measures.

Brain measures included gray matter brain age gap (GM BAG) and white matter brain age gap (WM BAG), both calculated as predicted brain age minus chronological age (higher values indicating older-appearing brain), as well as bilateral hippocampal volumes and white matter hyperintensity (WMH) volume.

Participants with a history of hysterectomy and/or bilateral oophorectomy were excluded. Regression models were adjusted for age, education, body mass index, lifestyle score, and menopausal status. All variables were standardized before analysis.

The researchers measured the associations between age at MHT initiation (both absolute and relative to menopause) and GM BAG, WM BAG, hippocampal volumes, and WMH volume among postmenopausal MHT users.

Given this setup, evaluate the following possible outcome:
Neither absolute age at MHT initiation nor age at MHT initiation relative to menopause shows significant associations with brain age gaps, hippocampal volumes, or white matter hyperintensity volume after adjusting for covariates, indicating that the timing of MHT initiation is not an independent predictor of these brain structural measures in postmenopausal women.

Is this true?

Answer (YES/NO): YES